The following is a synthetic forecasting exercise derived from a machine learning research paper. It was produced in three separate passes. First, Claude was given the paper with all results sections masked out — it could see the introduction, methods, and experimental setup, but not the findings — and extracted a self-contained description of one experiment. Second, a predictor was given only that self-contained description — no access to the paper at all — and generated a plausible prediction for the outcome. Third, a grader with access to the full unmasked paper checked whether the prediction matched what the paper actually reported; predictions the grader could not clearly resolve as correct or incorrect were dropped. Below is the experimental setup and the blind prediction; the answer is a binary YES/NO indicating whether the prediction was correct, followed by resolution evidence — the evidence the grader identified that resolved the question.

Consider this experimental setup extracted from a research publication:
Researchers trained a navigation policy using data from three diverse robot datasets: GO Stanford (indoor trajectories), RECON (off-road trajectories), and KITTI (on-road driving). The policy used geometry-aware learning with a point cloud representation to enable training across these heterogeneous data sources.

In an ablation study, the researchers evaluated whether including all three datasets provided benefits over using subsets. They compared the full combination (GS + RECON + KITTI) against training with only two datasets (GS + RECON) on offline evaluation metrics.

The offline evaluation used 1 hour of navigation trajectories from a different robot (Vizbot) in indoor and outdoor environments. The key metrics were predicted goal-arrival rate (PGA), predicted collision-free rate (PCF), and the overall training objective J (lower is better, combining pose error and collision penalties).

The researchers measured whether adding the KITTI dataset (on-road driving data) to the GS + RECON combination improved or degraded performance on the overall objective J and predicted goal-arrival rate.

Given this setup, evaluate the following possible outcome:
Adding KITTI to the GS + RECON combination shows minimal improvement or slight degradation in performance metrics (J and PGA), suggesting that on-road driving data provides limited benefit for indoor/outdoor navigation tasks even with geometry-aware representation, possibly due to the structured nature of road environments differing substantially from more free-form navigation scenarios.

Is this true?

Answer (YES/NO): NO